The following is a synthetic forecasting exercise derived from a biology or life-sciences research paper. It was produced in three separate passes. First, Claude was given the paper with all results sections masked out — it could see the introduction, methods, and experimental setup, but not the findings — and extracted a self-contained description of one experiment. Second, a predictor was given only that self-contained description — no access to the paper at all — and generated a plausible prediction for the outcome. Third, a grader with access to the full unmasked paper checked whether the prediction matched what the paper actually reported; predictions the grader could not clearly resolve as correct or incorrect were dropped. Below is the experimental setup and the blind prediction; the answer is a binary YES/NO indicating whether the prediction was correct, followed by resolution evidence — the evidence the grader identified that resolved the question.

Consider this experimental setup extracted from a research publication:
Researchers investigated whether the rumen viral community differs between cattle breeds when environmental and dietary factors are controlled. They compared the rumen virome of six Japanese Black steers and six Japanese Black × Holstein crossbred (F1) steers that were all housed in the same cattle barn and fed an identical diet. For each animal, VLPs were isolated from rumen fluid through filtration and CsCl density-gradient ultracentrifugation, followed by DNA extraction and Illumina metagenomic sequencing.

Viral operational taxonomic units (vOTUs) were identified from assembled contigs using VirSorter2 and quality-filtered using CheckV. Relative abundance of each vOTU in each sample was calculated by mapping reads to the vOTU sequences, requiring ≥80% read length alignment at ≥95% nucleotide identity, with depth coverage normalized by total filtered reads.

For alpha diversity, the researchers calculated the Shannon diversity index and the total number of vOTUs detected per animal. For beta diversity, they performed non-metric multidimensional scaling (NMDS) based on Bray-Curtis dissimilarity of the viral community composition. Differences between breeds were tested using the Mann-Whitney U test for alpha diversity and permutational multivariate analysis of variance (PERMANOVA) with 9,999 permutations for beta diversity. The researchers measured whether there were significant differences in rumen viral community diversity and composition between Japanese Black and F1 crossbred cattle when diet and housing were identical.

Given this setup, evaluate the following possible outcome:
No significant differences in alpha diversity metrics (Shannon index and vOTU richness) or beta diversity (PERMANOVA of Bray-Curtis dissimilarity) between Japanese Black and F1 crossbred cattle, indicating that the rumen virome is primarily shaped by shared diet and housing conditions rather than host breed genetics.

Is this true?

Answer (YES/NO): NO